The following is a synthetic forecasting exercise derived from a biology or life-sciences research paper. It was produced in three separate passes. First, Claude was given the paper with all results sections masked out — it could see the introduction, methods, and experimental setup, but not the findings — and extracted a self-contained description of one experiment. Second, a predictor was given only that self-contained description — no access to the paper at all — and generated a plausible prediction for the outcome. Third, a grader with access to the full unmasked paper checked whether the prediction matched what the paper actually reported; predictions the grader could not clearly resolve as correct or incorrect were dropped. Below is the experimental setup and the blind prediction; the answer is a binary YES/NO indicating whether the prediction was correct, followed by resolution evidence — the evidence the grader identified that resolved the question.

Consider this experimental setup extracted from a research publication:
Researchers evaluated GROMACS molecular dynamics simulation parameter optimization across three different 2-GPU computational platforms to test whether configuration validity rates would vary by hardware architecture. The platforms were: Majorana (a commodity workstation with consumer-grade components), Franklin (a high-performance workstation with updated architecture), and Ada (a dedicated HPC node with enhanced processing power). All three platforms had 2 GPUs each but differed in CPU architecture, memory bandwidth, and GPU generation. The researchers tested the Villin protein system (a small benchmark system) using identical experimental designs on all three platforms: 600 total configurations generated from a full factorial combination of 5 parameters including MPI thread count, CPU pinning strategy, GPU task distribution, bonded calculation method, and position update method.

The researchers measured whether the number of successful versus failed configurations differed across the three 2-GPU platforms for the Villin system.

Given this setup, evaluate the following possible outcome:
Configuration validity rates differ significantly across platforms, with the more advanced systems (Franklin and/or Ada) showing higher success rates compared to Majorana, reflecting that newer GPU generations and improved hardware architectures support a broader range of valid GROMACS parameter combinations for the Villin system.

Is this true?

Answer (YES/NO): NO